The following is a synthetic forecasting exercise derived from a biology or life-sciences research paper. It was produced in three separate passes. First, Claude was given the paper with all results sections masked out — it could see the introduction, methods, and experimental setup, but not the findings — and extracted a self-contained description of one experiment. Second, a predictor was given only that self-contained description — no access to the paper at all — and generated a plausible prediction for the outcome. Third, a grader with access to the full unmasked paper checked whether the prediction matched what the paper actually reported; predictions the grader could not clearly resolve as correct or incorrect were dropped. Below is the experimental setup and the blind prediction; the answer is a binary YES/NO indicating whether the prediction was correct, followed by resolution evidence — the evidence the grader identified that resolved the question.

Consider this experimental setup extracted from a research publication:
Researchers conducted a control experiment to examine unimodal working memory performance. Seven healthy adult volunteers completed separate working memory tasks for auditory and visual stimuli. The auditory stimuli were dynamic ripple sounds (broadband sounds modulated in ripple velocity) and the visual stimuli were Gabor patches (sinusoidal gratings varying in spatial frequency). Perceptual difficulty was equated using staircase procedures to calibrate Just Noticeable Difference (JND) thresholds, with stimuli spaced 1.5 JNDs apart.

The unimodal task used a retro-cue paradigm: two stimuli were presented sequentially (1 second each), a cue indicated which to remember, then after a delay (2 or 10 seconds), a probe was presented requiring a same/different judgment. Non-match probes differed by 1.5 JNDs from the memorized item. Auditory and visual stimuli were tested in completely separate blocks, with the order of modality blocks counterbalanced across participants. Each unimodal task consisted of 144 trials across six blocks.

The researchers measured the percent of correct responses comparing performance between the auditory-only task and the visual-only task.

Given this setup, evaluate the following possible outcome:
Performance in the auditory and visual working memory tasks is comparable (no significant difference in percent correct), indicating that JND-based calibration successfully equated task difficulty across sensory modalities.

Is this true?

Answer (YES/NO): YES